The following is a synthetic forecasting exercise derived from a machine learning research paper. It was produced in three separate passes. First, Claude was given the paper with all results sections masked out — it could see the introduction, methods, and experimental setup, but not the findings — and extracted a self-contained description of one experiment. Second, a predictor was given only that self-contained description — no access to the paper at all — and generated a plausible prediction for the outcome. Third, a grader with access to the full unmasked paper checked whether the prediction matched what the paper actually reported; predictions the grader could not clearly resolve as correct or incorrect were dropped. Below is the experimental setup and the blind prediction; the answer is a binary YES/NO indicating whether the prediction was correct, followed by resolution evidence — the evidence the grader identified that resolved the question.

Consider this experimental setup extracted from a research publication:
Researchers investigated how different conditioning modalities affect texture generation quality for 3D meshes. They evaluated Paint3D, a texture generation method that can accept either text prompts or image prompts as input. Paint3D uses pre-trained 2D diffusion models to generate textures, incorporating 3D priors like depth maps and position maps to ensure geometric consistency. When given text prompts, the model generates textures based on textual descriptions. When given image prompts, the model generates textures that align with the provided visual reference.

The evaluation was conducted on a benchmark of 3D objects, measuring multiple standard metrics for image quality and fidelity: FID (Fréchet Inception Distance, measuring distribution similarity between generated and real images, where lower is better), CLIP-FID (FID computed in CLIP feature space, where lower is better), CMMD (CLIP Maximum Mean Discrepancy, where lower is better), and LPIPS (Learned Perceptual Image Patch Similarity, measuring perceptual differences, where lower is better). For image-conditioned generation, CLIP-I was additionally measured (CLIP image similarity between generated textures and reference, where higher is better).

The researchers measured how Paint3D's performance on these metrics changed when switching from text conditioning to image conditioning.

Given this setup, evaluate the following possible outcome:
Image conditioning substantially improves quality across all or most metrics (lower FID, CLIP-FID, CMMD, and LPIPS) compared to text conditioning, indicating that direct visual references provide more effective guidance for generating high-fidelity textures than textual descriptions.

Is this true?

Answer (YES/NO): NO